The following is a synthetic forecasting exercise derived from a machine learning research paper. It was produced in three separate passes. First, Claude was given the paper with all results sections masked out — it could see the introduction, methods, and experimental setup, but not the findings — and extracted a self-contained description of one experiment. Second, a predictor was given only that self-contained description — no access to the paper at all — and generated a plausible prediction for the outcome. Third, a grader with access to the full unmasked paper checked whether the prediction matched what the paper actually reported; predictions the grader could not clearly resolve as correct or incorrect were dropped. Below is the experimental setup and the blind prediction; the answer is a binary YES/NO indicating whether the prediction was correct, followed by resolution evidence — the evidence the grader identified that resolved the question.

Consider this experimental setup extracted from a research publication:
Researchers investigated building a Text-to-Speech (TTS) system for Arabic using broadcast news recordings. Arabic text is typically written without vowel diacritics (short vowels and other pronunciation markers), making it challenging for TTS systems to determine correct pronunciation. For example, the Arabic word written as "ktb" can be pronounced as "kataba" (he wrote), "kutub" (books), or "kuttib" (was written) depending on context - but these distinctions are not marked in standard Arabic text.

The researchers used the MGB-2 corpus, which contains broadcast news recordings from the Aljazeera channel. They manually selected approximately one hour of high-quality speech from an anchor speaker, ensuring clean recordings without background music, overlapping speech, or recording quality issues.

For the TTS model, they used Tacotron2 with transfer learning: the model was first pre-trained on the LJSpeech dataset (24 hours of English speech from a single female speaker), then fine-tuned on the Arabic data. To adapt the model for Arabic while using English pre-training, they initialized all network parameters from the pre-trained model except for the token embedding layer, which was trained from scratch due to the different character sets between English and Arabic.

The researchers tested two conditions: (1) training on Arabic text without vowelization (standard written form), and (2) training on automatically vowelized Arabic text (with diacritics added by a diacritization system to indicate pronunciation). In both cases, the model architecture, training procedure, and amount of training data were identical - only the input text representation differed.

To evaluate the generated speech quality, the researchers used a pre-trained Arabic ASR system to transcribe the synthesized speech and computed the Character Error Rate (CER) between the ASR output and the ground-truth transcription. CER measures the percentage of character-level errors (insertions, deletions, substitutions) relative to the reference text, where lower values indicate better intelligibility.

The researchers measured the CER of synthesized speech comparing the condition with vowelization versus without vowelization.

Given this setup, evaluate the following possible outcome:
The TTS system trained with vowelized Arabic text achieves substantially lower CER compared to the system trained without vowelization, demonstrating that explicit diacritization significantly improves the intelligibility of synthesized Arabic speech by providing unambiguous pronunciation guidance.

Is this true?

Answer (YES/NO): YES